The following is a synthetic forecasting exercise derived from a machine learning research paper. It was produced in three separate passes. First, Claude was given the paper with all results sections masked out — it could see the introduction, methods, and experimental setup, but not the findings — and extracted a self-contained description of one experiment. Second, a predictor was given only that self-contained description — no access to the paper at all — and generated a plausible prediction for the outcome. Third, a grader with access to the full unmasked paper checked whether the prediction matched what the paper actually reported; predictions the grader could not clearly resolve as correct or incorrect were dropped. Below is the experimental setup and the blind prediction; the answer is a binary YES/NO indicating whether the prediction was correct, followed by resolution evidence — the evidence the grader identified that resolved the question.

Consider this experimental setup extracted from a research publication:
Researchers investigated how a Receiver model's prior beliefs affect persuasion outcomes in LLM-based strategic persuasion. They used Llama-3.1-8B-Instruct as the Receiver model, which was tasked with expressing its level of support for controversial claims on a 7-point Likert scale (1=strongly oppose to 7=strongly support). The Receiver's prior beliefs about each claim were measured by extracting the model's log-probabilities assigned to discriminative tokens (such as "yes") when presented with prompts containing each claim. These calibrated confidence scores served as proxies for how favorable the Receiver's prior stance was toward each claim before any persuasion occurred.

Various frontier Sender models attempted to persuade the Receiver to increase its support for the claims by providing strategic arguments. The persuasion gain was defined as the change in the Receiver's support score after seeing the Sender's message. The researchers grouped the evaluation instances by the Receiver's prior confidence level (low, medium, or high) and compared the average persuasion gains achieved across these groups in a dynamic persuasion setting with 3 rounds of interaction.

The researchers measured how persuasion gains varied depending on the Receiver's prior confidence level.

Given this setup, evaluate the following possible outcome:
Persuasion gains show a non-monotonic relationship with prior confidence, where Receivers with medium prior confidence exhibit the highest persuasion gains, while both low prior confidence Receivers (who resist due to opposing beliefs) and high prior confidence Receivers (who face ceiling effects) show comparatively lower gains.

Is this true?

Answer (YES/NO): NO